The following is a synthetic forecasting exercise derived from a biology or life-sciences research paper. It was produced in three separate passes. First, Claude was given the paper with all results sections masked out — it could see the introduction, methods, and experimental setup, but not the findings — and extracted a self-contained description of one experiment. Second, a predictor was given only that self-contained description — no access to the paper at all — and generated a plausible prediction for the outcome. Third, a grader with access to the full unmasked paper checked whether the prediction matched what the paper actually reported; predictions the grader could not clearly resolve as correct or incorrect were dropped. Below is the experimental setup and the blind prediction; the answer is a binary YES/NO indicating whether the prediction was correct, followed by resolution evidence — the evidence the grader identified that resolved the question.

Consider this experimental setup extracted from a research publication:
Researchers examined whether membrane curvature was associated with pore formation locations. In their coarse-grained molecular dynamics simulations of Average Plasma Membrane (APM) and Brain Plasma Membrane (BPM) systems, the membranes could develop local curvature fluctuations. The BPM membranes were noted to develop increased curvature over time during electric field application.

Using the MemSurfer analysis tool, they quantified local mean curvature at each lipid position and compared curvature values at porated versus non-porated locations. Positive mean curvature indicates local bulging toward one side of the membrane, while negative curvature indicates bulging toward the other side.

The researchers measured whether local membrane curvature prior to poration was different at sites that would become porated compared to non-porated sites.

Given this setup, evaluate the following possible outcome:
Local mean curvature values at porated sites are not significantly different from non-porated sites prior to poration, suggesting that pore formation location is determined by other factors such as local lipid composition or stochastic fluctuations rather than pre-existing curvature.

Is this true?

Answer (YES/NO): YES